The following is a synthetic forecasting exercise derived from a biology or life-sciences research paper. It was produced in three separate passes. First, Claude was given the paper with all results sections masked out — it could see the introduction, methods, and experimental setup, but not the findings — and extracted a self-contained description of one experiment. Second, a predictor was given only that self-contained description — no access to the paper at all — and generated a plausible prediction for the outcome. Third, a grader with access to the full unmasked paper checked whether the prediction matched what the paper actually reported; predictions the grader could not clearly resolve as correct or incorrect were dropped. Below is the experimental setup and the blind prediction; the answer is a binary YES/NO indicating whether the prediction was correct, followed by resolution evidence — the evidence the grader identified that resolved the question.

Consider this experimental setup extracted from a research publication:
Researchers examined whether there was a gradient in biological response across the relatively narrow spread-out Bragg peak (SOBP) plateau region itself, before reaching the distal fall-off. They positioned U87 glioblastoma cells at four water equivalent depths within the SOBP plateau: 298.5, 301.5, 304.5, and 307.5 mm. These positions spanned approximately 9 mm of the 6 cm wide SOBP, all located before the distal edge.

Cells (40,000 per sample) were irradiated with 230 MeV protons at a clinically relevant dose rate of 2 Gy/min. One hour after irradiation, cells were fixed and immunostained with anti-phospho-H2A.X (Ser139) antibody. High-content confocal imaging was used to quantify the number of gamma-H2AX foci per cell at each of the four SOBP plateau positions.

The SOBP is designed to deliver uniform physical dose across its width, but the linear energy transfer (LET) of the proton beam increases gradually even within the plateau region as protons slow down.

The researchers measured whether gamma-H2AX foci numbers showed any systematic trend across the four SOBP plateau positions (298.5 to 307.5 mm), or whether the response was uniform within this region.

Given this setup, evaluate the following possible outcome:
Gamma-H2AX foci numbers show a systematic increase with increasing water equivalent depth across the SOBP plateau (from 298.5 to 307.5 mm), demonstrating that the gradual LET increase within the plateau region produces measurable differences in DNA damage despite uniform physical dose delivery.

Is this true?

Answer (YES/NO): NO